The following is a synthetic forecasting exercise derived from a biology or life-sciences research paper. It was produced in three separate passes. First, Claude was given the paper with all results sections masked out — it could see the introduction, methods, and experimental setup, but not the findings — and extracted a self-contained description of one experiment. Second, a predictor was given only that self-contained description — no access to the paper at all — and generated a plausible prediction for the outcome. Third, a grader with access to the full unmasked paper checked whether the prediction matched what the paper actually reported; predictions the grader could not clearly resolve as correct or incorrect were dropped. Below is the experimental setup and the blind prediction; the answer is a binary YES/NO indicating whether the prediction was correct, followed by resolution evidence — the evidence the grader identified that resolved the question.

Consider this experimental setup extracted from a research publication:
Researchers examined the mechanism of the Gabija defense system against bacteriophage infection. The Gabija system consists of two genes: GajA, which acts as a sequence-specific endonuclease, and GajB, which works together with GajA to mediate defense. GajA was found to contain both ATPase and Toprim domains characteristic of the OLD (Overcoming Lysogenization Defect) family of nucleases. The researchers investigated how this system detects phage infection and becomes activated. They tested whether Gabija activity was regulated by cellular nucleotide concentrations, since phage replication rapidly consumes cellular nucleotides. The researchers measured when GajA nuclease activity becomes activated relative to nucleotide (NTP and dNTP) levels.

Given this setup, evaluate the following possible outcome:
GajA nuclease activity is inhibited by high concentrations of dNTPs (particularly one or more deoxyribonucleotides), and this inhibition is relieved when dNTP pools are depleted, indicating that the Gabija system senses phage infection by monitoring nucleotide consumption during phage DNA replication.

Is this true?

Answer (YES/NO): YES